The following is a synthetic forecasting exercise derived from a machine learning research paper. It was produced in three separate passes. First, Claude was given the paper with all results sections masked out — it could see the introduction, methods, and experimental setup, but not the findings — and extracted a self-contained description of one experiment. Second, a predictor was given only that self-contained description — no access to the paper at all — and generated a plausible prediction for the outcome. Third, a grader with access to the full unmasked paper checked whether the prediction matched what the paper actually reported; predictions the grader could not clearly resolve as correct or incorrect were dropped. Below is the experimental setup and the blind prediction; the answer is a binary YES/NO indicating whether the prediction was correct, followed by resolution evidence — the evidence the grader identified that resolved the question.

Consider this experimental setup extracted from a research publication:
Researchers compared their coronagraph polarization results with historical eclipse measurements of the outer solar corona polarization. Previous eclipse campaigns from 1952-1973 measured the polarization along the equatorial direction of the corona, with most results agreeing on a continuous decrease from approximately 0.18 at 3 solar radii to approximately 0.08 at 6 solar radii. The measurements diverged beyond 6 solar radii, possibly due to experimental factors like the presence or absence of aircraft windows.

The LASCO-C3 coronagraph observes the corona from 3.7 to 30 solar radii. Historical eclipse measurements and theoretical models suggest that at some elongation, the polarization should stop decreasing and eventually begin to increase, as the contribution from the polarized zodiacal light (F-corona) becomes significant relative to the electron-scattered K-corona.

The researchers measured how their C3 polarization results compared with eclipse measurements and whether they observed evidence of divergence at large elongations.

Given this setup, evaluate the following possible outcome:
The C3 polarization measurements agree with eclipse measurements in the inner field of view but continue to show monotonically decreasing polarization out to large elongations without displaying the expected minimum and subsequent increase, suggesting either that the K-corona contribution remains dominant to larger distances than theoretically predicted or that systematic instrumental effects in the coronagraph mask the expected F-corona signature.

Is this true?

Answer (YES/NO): NO